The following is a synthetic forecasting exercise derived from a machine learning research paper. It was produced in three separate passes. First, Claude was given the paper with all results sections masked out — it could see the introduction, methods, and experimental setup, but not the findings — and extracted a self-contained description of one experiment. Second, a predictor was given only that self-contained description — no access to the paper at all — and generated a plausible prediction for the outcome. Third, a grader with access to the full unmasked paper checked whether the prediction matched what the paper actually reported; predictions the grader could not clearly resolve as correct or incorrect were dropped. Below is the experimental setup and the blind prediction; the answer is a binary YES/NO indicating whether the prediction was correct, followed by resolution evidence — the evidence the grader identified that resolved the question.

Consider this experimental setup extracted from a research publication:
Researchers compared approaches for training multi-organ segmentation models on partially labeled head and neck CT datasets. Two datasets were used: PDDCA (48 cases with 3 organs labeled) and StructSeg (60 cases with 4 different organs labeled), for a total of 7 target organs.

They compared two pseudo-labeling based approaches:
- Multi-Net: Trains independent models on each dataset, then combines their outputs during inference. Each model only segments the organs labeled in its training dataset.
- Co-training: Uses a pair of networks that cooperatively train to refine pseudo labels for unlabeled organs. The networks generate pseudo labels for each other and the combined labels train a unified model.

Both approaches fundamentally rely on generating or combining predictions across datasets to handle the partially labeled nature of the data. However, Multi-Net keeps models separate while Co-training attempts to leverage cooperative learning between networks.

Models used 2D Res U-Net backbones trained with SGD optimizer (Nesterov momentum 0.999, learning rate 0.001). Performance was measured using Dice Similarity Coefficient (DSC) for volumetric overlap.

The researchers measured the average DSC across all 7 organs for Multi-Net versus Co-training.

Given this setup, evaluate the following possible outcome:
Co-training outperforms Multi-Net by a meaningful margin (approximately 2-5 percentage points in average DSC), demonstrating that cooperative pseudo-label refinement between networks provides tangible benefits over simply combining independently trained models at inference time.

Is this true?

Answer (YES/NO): NO